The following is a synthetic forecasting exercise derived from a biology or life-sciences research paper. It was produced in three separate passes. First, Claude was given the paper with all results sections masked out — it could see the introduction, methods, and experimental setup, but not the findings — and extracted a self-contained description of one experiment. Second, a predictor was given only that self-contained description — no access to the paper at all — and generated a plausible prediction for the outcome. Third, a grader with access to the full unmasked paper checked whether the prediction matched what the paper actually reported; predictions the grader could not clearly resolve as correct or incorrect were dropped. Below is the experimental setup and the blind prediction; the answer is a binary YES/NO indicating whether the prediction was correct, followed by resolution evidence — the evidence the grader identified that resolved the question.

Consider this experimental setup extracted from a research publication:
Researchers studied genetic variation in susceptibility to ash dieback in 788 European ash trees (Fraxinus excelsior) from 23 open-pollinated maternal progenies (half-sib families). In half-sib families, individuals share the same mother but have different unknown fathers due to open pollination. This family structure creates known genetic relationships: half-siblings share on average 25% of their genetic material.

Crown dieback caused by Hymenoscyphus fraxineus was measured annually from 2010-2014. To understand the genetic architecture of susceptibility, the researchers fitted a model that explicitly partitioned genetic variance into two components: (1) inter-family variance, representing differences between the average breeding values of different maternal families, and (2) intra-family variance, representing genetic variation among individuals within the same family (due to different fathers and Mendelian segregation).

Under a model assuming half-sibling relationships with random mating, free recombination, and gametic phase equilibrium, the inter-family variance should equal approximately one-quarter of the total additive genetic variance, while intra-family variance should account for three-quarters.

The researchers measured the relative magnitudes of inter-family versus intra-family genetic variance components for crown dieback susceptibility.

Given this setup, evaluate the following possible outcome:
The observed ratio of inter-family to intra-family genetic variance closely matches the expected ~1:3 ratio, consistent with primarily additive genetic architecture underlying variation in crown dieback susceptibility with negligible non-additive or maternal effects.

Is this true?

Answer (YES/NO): YES